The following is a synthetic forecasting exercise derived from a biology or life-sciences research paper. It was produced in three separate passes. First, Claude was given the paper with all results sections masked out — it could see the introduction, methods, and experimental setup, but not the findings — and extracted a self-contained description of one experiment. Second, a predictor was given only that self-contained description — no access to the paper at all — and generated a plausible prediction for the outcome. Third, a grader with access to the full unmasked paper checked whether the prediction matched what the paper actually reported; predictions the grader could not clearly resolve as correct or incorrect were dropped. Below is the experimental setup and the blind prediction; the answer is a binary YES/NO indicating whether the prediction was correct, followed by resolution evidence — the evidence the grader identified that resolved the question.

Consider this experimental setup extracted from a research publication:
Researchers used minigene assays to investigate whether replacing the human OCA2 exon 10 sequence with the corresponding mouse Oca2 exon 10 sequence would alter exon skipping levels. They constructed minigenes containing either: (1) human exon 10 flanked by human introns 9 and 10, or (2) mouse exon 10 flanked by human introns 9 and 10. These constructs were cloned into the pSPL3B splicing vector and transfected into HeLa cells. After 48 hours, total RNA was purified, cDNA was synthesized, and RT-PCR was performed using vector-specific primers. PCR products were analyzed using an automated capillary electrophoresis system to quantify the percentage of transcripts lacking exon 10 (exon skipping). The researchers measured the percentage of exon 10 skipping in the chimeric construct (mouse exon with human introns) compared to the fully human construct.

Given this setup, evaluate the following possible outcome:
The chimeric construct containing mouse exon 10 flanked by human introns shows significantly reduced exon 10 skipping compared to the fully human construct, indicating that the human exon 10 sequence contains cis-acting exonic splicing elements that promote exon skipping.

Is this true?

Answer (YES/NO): YES